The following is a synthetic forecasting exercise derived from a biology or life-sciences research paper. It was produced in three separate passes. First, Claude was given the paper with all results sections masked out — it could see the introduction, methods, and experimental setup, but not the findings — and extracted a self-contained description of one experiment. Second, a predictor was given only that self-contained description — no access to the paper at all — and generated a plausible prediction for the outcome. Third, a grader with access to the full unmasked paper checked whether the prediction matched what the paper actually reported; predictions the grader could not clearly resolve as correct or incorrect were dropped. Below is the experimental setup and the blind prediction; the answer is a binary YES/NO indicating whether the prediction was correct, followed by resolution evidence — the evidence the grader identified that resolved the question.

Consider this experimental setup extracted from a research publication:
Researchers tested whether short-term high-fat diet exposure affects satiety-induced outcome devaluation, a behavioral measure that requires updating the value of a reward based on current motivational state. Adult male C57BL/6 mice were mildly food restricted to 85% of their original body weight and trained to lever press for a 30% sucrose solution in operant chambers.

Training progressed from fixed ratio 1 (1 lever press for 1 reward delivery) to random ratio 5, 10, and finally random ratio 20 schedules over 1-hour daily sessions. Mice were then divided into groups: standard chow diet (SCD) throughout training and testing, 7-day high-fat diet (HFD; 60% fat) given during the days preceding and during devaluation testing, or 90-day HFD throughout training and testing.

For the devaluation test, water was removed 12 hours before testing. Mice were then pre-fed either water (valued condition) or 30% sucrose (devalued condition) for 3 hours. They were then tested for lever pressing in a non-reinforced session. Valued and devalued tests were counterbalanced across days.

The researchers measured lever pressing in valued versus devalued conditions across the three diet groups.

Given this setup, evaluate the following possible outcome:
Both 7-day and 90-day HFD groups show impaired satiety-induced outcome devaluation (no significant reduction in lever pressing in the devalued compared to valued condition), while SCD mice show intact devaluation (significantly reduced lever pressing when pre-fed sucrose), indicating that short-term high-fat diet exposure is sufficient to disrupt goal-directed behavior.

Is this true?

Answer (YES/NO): YES